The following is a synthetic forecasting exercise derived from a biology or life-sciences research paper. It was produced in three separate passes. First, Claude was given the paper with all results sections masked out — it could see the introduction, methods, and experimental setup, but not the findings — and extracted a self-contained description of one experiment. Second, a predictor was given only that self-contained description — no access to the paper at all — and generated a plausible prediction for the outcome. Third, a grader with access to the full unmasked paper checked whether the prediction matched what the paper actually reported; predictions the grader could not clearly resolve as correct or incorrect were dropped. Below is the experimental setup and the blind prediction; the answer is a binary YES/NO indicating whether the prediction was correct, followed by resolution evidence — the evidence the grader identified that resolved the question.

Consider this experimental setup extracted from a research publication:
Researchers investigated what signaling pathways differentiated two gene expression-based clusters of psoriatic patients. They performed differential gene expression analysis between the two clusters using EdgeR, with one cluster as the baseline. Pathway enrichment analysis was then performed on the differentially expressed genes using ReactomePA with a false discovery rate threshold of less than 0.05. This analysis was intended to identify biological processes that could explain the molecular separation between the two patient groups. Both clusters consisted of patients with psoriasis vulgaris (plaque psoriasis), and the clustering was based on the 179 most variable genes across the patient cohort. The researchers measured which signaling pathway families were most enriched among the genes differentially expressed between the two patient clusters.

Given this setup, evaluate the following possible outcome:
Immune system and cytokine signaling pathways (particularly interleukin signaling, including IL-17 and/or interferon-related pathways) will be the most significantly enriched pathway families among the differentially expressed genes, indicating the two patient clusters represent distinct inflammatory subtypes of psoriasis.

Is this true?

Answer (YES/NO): YES